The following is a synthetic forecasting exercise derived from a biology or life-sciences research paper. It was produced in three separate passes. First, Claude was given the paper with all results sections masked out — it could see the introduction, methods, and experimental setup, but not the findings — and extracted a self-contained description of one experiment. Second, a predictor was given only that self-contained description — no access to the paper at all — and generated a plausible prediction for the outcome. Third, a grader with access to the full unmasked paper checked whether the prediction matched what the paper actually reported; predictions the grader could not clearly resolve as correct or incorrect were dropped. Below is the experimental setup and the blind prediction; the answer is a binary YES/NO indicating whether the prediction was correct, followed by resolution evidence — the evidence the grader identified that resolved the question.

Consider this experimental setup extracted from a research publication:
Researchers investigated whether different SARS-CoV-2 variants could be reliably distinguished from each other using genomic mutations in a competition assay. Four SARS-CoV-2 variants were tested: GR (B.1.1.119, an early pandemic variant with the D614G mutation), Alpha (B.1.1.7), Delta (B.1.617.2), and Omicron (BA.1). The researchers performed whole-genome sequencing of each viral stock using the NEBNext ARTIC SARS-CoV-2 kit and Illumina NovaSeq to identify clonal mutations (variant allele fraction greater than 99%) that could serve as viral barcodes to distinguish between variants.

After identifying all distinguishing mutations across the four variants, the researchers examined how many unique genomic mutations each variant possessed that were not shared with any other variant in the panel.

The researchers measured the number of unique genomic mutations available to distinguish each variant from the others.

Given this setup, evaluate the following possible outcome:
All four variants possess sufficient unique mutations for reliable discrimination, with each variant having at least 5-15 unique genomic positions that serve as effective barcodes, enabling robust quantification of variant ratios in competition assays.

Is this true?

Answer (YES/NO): NO